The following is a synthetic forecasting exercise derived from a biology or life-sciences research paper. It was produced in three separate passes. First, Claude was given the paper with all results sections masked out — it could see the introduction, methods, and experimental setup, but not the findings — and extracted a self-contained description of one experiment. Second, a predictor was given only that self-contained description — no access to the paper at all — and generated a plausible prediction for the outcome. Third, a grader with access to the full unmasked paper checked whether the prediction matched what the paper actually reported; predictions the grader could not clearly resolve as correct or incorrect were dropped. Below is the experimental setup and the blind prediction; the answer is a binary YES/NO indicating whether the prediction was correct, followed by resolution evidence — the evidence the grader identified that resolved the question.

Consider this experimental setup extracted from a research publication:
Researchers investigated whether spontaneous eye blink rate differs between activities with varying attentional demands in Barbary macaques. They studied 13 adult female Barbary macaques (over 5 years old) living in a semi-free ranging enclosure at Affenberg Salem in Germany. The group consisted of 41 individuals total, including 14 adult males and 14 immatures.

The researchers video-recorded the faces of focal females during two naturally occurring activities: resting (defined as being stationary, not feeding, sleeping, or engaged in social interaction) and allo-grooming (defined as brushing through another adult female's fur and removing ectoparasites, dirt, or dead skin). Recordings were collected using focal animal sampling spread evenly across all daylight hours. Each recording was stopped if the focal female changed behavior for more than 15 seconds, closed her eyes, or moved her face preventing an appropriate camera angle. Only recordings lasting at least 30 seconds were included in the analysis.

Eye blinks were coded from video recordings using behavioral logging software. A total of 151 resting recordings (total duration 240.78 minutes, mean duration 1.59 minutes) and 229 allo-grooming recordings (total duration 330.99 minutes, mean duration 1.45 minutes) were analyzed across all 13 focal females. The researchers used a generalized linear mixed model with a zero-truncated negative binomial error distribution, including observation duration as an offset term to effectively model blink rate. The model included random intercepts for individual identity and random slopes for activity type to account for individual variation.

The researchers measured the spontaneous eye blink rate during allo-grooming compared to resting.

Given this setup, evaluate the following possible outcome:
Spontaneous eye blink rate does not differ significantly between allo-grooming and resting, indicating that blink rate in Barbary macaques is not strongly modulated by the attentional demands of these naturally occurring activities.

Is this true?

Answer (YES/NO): NO